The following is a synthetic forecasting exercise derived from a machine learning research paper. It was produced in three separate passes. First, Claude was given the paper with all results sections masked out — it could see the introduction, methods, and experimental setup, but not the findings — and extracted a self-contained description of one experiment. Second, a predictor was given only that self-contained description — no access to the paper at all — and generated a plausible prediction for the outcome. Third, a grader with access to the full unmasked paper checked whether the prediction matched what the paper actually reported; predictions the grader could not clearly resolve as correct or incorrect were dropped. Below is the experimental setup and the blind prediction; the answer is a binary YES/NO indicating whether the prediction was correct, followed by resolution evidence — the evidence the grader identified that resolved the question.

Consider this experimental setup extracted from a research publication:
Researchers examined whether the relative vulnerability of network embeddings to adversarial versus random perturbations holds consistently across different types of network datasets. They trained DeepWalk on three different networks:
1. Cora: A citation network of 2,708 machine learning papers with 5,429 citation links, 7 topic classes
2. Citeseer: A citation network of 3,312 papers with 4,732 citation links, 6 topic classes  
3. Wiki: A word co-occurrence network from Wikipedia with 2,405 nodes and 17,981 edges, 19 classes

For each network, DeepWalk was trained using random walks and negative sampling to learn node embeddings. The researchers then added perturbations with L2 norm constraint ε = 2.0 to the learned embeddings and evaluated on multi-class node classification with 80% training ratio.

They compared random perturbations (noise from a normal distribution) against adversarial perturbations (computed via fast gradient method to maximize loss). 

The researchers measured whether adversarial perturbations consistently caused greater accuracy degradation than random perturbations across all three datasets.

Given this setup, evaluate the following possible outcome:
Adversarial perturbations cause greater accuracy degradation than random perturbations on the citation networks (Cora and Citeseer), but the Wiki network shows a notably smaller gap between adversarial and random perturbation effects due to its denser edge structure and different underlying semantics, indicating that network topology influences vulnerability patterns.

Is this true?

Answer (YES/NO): NO